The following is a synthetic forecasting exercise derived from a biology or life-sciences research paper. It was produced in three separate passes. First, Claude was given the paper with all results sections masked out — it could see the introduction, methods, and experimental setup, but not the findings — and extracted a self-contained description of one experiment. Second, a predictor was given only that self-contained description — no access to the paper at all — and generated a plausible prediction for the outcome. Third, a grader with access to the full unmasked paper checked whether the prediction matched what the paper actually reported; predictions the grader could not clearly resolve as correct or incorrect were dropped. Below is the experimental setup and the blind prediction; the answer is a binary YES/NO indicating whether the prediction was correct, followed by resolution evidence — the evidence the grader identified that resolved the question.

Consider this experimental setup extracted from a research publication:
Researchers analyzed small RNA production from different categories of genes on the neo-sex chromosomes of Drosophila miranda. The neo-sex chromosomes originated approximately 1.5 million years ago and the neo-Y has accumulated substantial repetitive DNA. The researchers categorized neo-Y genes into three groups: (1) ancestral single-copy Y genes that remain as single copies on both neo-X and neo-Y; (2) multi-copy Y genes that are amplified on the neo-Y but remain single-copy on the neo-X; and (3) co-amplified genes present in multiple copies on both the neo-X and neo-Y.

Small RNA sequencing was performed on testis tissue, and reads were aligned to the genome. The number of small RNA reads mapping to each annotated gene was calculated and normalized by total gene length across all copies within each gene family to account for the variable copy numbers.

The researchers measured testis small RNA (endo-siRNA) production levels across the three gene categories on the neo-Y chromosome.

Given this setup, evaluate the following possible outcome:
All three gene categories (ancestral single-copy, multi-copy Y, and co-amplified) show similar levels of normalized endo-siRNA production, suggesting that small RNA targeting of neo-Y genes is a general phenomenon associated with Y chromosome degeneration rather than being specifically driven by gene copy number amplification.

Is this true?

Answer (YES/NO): NO